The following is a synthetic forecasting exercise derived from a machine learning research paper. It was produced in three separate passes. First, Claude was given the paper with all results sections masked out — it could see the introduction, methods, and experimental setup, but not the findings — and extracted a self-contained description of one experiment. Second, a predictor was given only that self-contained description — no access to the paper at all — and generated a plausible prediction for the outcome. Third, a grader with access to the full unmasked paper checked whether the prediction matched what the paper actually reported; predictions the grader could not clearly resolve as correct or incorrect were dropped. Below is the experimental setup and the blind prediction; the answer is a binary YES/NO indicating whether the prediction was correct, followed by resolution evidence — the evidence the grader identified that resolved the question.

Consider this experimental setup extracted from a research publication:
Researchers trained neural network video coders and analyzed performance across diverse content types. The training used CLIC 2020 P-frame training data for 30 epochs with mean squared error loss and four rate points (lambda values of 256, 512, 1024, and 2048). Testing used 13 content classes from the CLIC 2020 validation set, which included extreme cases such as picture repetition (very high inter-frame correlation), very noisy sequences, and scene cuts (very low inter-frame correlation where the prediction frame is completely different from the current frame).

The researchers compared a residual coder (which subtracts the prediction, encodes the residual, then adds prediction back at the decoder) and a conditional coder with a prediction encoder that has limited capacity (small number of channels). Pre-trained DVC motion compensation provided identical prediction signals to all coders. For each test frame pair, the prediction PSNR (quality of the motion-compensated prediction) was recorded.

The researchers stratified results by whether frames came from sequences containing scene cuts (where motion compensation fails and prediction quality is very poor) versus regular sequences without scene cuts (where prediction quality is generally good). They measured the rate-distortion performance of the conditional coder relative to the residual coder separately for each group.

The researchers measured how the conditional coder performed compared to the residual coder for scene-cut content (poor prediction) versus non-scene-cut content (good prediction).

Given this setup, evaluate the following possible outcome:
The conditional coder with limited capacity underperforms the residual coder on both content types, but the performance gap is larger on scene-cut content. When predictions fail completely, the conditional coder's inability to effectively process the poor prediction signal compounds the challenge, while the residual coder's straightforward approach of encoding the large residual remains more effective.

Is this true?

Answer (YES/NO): NO